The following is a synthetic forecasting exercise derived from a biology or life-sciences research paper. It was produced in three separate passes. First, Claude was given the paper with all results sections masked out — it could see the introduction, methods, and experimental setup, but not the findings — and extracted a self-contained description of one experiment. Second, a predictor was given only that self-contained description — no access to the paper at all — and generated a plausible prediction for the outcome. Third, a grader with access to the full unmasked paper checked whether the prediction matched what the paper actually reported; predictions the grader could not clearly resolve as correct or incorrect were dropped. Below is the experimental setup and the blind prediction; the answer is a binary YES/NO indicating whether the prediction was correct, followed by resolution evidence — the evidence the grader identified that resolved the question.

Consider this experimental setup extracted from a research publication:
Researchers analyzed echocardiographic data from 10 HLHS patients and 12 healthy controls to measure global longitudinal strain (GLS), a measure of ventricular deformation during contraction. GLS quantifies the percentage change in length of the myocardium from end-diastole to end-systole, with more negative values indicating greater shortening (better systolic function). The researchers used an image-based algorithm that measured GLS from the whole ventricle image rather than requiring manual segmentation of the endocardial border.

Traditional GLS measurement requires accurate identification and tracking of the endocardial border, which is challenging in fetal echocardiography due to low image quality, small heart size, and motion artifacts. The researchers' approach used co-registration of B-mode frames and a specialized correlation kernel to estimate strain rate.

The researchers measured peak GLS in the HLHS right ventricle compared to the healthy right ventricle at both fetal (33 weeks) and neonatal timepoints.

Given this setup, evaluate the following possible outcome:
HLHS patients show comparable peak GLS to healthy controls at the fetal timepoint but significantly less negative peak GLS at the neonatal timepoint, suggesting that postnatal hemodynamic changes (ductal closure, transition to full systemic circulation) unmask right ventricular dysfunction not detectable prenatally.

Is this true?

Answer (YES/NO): YES